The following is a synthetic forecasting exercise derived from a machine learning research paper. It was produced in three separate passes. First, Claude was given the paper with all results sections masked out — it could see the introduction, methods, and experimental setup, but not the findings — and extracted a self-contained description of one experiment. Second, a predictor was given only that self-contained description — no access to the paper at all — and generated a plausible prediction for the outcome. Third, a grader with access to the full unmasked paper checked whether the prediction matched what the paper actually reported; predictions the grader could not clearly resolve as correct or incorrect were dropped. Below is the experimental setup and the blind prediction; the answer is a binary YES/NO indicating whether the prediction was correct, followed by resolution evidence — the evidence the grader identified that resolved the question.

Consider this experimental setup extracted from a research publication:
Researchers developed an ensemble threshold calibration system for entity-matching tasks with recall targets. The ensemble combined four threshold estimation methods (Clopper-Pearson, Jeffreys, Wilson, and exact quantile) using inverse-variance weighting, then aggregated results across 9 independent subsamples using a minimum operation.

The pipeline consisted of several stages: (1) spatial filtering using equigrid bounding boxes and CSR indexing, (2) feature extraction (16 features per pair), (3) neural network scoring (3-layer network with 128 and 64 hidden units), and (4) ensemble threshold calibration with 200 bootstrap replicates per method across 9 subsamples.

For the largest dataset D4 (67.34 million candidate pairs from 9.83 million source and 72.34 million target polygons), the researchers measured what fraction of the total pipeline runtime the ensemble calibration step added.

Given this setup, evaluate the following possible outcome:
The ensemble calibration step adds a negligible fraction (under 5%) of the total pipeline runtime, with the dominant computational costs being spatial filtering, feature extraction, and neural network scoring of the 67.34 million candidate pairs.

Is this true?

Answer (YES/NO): YES